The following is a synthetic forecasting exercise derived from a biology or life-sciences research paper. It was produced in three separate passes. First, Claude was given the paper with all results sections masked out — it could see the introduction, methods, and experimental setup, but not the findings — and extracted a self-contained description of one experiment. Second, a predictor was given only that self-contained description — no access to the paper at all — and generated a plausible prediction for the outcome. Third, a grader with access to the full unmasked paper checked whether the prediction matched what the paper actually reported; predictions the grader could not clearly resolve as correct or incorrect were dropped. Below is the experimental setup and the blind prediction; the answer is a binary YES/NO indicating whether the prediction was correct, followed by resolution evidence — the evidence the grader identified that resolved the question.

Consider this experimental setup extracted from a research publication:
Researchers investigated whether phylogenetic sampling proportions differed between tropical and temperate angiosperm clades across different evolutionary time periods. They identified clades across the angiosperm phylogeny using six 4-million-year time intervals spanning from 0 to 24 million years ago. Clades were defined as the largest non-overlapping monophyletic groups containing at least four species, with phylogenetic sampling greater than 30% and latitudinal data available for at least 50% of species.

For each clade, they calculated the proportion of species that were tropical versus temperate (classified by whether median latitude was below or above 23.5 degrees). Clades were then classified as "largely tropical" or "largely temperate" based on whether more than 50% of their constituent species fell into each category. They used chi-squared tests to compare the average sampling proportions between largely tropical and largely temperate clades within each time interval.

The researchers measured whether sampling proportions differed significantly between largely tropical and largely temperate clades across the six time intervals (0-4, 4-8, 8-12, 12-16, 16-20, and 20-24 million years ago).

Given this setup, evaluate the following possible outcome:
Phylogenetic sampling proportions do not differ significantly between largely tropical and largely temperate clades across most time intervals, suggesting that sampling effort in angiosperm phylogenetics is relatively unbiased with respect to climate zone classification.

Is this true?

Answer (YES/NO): YES